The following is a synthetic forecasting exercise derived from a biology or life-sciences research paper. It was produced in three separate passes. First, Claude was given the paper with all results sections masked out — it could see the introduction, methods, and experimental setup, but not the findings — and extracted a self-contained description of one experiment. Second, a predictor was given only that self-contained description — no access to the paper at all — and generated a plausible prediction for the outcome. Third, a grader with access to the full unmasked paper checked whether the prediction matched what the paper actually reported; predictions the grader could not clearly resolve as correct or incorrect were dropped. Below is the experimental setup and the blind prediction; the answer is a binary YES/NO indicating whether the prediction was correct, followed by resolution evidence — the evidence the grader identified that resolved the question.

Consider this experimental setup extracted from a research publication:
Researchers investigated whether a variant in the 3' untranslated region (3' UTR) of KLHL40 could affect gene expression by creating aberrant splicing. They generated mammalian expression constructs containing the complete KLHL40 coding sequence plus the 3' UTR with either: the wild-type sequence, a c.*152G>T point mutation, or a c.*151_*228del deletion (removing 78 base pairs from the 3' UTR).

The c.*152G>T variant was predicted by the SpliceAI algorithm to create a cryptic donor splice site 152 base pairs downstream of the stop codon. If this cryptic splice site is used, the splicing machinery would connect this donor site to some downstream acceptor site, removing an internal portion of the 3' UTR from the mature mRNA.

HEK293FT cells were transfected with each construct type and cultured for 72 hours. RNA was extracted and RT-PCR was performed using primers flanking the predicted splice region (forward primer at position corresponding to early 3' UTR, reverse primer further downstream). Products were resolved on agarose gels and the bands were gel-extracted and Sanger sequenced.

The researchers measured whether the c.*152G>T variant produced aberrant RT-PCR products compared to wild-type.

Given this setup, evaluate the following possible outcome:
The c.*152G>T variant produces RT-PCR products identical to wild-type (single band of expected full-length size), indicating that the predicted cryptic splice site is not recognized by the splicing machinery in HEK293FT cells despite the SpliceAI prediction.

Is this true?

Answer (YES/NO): NO